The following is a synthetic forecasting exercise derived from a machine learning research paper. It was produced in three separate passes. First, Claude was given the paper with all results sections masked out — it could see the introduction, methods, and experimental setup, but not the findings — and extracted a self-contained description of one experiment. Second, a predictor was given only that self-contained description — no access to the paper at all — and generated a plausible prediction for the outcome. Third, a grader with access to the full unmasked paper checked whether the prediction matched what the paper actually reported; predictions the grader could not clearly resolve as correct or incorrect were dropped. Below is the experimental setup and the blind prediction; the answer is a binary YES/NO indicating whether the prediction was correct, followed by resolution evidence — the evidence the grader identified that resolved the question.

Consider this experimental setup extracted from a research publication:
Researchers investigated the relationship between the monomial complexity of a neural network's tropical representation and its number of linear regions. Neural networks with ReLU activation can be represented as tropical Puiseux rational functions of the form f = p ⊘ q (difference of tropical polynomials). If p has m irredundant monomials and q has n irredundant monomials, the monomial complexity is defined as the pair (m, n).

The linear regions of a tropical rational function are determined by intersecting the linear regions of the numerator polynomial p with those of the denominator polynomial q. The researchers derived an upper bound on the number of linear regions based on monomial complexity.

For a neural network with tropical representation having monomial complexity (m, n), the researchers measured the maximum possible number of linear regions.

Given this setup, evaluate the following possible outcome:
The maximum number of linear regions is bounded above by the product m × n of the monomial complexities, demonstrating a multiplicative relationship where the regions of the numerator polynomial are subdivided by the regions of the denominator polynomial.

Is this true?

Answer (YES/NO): YES